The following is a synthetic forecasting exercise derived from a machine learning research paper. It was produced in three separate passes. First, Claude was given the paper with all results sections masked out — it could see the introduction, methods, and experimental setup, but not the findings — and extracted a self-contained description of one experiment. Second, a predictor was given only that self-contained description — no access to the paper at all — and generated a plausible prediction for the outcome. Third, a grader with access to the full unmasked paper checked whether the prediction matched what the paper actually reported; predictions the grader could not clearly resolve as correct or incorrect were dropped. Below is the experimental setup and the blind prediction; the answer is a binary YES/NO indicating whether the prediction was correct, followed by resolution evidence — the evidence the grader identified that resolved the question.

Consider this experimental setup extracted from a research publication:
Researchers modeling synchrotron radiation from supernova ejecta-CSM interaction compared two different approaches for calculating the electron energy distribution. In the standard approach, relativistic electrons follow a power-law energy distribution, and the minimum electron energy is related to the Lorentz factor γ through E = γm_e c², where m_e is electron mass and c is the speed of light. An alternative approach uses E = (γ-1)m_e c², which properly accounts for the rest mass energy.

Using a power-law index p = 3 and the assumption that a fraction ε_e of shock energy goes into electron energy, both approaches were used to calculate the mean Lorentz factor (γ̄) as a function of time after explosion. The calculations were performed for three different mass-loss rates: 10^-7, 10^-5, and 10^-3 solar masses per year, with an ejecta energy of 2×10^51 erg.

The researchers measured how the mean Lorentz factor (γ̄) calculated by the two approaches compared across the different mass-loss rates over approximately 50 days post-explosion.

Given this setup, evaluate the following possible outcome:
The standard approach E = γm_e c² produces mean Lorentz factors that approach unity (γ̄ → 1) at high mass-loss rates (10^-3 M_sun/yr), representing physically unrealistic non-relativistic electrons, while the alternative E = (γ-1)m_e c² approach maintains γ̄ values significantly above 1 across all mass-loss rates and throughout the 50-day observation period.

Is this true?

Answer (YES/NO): NO